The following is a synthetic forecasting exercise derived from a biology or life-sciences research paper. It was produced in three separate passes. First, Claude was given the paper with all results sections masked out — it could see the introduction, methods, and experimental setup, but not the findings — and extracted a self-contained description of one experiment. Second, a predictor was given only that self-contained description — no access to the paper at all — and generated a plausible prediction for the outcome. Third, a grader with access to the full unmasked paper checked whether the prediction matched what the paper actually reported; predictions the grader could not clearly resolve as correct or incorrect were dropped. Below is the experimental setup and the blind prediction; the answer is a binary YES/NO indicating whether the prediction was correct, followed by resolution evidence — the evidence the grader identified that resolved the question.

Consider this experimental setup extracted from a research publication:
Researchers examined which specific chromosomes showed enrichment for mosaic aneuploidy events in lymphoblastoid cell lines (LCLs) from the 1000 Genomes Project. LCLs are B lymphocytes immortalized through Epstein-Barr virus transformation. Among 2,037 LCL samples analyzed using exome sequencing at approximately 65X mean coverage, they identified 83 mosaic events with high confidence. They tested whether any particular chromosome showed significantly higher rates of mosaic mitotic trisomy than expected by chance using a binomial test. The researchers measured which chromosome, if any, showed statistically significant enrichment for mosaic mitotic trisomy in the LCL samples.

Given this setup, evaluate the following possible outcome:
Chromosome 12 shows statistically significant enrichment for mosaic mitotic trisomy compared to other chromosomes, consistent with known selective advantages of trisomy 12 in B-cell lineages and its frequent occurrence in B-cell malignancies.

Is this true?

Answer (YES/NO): YES